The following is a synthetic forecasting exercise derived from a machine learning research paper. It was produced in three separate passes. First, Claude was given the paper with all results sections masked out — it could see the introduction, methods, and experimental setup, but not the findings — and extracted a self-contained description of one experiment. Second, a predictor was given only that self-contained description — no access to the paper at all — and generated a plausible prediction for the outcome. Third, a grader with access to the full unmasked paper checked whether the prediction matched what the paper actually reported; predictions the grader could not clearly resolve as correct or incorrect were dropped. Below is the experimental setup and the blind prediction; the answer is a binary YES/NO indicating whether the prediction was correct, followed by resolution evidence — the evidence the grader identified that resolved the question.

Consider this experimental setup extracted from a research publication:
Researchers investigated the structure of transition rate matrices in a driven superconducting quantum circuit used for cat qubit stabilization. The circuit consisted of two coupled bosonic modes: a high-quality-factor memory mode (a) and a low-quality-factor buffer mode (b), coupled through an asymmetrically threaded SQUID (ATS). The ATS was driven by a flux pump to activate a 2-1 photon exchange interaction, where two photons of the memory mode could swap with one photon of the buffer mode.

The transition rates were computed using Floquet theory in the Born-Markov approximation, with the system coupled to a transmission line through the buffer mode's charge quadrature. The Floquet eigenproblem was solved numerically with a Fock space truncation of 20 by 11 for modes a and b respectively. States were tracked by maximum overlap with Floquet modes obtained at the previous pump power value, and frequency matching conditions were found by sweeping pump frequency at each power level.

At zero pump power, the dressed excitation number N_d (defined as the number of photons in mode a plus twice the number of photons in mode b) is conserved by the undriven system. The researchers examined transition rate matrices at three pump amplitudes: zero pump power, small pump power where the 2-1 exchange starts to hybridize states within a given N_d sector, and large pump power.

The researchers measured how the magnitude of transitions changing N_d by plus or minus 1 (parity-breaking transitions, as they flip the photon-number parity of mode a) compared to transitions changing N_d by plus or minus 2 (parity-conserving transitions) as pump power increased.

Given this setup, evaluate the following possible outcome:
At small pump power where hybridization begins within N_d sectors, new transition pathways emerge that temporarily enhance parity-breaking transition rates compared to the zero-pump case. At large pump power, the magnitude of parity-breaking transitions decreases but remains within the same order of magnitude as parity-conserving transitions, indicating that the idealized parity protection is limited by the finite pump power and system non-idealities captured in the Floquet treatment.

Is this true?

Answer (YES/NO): NO